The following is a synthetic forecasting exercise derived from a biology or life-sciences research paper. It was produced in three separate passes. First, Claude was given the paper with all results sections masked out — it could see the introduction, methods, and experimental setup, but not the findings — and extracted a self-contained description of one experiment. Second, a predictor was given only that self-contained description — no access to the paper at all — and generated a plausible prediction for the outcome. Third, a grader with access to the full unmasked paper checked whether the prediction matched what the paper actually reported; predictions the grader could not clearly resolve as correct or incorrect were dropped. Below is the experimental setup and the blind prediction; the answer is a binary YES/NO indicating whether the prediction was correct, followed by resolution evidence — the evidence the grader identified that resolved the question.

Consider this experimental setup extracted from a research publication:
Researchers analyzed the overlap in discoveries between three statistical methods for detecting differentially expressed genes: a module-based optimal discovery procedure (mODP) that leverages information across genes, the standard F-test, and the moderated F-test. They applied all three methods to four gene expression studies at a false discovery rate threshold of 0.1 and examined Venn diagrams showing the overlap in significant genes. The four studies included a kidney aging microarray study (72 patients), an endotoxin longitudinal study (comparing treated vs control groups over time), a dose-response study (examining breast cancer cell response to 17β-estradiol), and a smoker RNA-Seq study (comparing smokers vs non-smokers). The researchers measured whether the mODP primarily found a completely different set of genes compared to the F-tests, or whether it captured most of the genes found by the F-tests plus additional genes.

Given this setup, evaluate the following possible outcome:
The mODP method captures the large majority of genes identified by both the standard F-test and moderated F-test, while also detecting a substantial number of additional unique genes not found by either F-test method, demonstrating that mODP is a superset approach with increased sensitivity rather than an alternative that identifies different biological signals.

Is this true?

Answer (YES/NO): YES